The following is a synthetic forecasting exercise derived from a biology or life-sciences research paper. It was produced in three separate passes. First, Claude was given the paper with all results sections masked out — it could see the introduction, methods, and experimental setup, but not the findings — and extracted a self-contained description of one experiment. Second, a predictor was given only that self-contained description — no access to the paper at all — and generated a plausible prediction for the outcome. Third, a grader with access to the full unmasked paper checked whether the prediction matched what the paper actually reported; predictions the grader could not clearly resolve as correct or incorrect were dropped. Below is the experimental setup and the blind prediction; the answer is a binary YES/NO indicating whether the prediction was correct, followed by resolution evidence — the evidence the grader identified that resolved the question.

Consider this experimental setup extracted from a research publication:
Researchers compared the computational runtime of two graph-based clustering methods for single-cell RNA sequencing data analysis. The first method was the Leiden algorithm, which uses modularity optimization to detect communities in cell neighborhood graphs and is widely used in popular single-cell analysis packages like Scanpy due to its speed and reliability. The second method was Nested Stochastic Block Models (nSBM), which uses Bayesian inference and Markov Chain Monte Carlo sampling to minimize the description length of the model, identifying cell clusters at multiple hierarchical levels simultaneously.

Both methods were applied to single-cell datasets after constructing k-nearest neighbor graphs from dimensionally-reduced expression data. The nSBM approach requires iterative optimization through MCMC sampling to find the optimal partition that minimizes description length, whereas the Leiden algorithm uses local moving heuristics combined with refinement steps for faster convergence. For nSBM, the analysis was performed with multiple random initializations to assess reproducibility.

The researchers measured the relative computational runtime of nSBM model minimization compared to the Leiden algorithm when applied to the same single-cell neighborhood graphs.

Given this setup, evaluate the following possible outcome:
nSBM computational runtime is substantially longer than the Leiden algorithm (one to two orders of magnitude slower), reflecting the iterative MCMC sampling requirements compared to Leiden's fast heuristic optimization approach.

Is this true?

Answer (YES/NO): NO